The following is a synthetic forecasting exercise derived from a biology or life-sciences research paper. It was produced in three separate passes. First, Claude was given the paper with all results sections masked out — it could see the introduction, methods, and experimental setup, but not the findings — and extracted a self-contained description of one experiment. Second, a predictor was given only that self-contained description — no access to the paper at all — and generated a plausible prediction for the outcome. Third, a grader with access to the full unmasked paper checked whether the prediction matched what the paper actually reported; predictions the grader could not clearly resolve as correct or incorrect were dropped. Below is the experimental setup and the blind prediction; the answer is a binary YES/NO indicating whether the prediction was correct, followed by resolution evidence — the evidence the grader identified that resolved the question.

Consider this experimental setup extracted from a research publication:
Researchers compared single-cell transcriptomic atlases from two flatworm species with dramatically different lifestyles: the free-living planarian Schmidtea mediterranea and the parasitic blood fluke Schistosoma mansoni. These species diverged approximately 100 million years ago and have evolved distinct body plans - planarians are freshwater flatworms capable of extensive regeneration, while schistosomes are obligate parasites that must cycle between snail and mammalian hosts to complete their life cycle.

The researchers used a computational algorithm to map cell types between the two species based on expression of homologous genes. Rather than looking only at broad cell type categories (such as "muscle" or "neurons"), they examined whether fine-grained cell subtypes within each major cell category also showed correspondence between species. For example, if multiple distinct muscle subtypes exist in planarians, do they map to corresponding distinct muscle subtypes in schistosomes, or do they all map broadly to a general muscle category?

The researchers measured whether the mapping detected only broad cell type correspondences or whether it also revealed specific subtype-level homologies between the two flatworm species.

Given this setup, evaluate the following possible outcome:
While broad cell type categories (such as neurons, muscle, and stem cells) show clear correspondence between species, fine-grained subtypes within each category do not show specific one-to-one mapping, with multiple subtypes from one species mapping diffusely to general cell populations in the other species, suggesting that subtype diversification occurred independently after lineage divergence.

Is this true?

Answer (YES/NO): NO